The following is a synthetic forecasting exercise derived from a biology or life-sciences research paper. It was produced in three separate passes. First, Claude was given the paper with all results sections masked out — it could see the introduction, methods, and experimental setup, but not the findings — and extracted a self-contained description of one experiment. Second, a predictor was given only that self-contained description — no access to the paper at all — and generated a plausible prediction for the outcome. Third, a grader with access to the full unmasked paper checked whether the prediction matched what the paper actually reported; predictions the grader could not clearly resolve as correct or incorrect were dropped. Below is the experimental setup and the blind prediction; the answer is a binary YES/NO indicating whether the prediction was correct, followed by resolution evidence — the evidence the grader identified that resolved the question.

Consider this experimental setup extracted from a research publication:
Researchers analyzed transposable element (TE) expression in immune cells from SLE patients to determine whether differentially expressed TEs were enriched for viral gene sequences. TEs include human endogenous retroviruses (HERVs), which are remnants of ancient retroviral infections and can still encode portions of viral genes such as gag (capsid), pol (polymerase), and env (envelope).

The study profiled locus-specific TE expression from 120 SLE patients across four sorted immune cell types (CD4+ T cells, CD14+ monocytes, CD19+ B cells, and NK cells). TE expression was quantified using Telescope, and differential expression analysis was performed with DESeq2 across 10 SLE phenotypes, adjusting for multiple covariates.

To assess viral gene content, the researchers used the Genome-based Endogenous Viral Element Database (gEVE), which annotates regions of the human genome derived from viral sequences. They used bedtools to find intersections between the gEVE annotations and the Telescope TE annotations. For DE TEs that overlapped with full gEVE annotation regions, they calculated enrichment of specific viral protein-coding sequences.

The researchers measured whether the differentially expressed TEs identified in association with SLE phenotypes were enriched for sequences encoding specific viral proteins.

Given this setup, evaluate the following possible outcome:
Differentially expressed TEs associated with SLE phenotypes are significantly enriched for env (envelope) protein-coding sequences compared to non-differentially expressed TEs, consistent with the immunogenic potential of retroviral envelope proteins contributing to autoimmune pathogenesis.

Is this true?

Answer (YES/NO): YES